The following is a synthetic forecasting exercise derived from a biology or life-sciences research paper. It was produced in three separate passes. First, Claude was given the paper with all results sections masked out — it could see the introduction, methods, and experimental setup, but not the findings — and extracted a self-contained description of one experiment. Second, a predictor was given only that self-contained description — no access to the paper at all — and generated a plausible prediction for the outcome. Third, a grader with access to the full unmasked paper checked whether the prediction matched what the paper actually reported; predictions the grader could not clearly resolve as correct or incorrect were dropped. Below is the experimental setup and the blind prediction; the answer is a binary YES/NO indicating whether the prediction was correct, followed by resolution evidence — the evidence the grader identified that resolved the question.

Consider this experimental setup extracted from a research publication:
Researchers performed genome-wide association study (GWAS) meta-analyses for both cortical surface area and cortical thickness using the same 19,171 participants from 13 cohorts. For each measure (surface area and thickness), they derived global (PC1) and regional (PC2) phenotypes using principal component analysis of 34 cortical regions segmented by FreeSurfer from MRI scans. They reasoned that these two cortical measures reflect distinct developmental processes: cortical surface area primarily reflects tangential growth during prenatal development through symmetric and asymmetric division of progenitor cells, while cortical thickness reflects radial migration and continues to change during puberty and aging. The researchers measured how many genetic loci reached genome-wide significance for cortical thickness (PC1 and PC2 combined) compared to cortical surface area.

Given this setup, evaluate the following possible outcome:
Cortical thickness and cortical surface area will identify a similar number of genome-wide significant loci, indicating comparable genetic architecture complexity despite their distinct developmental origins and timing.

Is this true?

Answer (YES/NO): NO